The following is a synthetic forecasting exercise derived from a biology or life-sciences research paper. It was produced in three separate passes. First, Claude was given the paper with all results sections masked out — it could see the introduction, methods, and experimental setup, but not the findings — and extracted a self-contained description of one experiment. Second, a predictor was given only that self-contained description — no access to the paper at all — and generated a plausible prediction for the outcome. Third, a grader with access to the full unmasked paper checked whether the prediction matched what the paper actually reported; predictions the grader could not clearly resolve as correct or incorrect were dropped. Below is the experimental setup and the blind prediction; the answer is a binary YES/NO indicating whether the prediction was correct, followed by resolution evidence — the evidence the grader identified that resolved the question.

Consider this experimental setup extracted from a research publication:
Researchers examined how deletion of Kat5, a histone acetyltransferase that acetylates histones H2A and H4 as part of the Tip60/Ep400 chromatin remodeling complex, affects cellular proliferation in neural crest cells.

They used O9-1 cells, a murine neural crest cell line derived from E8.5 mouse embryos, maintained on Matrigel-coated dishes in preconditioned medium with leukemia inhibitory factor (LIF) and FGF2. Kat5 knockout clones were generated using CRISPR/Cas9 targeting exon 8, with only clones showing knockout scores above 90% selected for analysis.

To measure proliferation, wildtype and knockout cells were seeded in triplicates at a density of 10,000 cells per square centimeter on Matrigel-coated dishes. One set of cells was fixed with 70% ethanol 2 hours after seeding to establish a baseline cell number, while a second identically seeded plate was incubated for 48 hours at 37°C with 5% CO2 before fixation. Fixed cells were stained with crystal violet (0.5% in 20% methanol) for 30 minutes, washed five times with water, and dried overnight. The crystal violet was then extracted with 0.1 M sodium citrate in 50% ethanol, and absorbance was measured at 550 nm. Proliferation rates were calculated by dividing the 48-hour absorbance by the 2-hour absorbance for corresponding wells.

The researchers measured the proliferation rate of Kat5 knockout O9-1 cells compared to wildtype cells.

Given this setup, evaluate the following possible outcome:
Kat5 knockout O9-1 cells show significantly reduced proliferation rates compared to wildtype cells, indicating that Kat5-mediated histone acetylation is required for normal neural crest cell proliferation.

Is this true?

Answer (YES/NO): YES